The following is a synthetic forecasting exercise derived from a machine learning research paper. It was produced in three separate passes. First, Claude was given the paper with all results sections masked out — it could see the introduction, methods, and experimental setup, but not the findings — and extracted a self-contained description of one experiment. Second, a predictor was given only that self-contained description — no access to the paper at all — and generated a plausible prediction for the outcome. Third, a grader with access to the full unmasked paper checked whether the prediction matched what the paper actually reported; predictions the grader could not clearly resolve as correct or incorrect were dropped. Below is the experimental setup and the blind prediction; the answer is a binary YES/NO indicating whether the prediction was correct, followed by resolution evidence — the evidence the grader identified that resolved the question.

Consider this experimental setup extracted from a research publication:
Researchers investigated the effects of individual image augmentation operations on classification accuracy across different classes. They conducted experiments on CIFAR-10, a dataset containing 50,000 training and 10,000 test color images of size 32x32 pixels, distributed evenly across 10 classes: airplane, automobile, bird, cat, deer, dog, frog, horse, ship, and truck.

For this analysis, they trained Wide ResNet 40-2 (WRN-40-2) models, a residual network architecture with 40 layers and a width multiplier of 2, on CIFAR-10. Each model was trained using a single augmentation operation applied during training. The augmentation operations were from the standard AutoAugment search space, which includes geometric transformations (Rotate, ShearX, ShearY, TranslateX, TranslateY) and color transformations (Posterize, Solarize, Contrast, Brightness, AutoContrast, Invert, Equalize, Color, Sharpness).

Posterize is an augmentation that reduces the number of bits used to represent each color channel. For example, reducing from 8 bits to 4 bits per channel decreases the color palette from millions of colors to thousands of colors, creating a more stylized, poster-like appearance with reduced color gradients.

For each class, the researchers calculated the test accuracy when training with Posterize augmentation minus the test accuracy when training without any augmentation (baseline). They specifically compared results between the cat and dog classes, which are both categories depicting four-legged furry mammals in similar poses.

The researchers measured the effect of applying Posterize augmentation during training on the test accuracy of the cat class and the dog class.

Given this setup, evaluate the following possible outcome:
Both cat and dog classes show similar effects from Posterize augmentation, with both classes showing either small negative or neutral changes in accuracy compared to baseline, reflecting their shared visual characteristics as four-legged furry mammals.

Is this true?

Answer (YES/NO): NO